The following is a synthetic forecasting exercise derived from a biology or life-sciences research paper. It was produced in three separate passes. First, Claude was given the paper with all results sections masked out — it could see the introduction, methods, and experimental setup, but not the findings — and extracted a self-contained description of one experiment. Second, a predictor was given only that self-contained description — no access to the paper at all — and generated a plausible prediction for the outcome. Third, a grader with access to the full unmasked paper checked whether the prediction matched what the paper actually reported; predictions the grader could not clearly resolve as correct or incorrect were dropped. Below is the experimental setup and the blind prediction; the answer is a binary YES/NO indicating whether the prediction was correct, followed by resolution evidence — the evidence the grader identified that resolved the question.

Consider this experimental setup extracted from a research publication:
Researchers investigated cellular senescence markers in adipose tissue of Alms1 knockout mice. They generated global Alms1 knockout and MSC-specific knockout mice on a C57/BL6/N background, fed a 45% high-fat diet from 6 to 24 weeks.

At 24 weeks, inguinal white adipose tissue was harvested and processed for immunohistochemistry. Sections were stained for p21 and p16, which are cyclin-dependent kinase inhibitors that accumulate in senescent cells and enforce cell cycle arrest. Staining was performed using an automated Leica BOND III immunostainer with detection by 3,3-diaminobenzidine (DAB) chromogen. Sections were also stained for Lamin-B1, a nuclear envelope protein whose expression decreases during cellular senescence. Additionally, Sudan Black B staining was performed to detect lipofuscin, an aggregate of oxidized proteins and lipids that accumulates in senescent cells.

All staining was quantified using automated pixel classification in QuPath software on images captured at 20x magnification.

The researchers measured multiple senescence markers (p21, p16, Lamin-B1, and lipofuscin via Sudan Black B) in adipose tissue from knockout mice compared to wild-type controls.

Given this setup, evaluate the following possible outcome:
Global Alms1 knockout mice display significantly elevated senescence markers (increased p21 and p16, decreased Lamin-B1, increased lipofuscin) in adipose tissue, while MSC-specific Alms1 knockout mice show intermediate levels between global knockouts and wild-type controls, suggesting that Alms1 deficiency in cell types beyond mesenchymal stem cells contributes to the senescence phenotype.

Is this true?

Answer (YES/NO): NO